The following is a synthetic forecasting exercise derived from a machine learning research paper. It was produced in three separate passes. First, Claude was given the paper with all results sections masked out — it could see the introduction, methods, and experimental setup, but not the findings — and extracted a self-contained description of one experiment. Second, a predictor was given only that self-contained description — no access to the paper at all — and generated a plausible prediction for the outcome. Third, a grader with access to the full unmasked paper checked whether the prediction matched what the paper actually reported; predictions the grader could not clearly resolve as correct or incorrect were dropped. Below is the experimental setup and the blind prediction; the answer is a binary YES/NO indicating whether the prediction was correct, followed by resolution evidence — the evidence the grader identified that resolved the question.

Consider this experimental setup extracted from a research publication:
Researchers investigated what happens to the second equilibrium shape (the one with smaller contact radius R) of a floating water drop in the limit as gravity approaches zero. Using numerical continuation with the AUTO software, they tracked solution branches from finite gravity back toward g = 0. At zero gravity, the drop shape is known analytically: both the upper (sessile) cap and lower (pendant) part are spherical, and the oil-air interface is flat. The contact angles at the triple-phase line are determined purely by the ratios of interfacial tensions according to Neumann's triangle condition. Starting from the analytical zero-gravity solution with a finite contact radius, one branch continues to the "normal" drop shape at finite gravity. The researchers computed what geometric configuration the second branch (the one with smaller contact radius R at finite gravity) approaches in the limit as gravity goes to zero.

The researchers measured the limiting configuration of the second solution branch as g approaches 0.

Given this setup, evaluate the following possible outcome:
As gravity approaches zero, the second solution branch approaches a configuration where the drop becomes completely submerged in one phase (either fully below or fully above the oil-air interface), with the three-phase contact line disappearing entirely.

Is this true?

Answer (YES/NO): NO